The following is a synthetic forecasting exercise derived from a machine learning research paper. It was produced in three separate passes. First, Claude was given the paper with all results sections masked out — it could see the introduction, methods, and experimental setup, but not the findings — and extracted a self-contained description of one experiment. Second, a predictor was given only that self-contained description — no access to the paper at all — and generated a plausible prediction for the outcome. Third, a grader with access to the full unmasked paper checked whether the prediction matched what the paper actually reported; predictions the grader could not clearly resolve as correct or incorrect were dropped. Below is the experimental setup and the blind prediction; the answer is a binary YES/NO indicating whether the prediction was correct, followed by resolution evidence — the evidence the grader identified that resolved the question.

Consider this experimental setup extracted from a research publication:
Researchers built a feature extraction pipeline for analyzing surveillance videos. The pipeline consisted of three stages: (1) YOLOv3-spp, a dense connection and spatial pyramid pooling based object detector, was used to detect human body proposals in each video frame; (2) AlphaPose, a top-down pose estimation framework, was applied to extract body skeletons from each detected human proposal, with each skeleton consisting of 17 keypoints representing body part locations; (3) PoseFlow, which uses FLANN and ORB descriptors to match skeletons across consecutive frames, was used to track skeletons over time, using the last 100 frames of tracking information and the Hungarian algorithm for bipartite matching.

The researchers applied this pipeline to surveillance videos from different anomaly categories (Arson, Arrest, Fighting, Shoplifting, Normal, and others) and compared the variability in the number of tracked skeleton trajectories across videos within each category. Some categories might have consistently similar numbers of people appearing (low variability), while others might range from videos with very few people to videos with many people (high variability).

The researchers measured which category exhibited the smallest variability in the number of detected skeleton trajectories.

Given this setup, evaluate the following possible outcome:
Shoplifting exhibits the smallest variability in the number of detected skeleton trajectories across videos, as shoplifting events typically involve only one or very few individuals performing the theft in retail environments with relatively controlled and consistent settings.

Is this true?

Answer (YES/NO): NO